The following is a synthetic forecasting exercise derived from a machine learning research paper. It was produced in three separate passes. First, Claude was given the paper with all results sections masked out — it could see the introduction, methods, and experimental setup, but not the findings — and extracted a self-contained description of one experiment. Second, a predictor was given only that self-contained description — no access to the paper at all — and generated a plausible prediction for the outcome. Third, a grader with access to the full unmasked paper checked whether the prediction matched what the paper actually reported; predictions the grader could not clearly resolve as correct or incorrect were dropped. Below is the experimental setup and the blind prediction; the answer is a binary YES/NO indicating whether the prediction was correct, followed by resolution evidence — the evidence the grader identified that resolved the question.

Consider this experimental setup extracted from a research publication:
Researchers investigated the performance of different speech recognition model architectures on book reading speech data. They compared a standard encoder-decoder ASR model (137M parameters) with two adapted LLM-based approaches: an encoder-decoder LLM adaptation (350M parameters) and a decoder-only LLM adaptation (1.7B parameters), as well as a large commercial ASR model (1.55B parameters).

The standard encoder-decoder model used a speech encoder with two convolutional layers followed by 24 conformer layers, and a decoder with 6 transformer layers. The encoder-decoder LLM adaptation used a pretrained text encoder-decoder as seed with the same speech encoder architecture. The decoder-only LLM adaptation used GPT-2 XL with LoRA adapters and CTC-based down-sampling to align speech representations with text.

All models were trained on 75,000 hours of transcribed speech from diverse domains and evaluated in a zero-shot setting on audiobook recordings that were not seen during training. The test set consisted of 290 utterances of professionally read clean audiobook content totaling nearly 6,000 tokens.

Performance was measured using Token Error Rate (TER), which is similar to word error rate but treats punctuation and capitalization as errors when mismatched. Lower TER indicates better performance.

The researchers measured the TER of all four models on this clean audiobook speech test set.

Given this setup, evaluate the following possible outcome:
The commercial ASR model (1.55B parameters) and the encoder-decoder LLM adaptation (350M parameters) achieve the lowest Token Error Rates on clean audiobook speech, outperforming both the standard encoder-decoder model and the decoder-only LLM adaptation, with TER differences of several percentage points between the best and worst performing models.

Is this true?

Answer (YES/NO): NO